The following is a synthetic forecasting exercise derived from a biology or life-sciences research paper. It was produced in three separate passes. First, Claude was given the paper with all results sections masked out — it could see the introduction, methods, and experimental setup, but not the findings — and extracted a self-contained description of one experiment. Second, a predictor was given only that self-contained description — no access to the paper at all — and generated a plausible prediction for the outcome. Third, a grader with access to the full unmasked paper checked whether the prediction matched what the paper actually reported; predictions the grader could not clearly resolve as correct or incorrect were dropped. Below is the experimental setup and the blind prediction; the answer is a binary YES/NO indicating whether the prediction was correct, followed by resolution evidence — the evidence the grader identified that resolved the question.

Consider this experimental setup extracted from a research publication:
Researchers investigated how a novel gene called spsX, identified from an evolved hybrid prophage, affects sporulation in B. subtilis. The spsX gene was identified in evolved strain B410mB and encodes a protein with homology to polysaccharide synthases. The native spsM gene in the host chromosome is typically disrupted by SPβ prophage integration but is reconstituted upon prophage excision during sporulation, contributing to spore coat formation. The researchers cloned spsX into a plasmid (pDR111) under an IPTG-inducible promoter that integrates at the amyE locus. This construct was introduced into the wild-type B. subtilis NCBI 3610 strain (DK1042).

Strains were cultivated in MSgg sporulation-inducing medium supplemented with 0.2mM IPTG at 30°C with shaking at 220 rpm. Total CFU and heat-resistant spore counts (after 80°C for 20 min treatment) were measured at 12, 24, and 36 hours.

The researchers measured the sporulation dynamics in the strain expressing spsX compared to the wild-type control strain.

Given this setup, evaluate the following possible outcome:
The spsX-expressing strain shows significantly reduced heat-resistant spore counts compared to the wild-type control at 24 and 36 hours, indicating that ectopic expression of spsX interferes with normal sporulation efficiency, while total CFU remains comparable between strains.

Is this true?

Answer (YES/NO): NO